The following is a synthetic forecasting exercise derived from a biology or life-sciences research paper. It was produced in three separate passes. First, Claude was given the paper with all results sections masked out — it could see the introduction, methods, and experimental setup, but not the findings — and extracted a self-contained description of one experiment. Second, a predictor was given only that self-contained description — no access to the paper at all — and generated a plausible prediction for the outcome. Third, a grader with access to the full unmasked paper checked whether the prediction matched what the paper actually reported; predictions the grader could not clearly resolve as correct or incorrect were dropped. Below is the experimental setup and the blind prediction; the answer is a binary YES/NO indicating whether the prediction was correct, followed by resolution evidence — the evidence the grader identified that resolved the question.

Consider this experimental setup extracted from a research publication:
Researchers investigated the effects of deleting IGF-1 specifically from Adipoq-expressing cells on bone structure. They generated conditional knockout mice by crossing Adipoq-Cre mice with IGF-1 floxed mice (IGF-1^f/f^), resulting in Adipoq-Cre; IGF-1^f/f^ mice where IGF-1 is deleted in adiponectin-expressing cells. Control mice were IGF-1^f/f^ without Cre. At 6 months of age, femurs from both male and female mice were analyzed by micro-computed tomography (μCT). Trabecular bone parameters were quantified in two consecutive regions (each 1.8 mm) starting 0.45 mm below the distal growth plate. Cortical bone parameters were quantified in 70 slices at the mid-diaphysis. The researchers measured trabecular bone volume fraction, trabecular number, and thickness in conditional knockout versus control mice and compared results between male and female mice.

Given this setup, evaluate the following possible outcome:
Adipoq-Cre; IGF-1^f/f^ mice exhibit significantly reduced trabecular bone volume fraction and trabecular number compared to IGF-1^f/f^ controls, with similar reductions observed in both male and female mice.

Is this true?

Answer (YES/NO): NO